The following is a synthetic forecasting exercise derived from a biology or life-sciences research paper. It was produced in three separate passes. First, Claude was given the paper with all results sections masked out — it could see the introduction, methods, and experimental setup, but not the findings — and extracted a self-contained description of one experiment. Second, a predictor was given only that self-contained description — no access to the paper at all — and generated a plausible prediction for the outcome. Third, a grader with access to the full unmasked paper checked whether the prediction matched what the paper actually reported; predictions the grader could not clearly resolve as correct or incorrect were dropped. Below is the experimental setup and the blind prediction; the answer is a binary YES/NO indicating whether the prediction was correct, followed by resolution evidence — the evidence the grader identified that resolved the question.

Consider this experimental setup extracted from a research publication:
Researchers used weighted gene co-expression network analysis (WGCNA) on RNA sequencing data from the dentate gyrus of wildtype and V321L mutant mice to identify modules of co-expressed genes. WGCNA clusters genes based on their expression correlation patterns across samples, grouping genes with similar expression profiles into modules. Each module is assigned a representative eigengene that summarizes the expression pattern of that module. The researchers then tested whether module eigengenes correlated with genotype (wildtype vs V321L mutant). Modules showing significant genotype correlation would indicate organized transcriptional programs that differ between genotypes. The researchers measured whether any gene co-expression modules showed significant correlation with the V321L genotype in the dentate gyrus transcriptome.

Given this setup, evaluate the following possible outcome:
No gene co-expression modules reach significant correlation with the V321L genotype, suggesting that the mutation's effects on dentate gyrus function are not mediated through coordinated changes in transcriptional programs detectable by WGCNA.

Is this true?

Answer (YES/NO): NO